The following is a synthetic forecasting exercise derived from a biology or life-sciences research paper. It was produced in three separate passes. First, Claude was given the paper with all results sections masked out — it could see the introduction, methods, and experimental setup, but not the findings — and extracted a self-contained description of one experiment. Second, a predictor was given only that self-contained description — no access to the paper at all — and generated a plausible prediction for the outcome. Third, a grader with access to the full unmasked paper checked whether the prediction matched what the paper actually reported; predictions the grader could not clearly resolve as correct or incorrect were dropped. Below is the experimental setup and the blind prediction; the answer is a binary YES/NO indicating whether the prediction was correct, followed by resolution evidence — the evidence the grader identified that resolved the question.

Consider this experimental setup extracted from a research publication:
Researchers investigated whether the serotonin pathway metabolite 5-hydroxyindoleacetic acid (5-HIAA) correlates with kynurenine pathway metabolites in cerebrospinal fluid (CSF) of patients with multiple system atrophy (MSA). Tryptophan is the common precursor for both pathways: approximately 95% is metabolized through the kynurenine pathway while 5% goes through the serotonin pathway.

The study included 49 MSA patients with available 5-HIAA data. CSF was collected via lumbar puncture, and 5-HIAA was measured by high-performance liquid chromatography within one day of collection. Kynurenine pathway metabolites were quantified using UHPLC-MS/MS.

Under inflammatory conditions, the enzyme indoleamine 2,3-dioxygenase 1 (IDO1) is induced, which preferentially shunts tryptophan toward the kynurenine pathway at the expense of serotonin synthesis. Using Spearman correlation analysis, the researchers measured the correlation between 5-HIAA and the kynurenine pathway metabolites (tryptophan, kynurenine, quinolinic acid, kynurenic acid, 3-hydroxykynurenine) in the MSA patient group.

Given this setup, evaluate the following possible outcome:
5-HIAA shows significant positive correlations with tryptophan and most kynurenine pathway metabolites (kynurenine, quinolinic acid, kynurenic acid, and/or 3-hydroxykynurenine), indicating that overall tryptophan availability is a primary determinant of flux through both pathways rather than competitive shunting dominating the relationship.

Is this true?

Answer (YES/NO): NO